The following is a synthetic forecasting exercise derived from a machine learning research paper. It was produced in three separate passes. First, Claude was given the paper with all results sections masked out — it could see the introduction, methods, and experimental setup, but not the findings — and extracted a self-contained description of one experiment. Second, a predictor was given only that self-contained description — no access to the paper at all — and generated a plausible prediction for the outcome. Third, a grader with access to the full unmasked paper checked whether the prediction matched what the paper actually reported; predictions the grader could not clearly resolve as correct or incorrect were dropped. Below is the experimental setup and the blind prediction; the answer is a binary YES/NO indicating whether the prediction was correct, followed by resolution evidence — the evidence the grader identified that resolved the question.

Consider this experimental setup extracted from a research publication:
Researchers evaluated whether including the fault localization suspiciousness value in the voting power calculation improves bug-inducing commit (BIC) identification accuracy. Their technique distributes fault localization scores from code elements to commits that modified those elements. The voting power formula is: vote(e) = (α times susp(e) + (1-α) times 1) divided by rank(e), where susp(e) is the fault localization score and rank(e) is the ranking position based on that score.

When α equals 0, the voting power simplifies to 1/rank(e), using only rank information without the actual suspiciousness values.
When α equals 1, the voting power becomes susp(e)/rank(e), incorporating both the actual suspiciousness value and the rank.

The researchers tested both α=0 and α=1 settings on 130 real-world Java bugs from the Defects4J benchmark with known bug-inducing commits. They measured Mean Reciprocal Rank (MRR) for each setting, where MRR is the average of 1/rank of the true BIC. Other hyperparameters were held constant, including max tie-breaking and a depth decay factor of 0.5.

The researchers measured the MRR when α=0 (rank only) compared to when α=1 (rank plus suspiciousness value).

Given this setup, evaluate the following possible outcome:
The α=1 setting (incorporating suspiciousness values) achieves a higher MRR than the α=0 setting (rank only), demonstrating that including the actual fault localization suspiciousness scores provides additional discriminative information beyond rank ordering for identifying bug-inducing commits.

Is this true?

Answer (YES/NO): NO